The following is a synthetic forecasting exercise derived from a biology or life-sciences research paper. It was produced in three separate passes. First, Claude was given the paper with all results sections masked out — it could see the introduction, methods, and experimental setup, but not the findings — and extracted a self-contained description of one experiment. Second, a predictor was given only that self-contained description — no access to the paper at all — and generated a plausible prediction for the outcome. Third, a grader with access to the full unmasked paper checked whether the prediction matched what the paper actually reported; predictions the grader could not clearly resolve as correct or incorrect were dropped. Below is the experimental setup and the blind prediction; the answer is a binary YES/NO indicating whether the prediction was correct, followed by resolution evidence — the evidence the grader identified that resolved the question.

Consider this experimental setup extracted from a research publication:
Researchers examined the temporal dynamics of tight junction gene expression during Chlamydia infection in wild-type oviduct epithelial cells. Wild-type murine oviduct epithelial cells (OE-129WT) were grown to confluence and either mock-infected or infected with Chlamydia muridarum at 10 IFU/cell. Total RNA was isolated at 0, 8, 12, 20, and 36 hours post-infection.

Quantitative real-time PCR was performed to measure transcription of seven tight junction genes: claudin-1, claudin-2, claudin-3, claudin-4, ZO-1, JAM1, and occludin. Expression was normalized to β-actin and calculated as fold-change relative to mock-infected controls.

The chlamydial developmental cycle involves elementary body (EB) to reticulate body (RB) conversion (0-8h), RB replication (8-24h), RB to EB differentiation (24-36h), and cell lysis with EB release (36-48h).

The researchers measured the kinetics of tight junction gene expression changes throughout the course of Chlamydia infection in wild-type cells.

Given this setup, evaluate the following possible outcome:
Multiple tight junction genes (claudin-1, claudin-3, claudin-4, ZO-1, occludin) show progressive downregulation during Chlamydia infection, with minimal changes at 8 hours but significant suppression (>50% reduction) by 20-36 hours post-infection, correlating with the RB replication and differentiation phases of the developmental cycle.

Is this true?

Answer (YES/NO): NO